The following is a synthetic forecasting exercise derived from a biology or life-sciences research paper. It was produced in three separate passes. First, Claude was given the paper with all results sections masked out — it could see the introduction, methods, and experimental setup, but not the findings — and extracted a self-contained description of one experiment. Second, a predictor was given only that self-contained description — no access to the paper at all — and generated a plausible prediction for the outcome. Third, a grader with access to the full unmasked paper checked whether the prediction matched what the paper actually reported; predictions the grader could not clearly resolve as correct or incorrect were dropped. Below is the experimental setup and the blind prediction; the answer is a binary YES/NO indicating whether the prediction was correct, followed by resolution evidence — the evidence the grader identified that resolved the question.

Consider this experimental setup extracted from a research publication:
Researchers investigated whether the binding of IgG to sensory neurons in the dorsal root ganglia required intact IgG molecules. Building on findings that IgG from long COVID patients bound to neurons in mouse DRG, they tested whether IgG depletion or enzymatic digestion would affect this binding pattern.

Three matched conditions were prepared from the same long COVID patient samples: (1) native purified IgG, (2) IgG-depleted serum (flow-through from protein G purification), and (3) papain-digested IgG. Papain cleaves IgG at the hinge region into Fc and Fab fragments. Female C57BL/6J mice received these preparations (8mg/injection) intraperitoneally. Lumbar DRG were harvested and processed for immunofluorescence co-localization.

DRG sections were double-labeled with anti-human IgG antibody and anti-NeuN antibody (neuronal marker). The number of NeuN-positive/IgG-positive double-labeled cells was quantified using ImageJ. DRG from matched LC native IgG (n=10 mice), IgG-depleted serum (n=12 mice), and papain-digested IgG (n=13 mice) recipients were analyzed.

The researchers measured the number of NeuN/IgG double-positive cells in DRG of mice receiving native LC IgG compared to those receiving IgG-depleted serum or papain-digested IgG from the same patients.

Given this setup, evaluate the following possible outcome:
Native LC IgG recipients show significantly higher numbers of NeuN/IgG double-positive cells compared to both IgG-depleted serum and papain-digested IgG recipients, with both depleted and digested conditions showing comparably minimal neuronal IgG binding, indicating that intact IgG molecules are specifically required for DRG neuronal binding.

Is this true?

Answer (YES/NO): YES